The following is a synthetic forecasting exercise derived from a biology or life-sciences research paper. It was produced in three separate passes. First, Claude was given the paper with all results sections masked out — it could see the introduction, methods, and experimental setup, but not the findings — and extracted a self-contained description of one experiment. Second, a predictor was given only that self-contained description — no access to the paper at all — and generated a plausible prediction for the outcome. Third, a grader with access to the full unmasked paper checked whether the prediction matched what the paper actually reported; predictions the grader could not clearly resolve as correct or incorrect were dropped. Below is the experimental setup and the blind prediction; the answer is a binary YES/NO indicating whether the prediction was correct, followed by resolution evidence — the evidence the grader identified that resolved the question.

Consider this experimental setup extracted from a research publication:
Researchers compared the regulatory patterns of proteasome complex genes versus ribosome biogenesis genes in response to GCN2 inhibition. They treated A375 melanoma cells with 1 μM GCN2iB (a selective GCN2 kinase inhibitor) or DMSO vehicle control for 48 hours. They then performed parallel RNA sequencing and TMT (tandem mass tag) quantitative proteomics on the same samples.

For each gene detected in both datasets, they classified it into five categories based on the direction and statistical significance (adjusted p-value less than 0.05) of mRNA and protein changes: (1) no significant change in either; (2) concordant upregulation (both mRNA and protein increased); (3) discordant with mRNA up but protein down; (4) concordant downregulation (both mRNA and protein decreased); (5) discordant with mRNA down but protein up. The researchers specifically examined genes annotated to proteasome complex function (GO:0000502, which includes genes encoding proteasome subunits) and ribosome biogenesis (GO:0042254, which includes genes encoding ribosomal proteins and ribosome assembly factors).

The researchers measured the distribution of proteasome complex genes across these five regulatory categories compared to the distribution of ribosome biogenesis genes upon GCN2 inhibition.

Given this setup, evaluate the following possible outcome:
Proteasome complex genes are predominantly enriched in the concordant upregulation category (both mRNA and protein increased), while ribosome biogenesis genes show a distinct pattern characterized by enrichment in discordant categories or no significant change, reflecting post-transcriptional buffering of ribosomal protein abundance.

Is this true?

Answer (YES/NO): NO